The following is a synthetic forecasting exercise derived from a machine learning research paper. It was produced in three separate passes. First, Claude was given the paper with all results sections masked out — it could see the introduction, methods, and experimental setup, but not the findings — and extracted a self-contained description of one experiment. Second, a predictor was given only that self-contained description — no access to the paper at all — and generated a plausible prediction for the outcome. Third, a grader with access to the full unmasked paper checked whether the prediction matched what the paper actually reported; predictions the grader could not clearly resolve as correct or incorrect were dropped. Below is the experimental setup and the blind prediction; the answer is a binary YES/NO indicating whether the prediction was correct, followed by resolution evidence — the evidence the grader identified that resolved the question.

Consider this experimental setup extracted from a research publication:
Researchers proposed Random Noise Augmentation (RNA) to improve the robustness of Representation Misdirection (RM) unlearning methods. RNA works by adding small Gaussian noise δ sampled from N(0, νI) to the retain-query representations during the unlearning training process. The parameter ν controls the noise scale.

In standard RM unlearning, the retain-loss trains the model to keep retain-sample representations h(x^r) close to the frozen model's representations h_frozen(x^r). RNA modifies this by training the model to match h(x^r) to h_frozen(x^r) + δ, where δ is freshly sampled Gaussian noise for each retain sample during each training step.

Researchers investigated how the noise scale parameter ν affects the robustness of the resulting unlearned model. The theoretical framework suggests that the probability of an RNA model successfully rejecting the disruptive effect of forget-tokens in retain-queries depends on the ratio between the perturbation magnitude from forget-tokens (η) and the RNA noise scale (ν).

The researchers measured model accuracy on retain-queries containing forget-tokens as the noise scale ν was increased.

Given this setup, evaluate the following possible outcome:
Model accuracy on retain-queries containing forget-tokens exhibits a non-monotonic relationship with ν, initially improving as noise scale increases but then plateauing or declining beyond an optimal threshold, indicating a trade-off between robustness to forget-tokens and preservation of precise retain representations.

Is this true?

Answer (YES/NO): NO